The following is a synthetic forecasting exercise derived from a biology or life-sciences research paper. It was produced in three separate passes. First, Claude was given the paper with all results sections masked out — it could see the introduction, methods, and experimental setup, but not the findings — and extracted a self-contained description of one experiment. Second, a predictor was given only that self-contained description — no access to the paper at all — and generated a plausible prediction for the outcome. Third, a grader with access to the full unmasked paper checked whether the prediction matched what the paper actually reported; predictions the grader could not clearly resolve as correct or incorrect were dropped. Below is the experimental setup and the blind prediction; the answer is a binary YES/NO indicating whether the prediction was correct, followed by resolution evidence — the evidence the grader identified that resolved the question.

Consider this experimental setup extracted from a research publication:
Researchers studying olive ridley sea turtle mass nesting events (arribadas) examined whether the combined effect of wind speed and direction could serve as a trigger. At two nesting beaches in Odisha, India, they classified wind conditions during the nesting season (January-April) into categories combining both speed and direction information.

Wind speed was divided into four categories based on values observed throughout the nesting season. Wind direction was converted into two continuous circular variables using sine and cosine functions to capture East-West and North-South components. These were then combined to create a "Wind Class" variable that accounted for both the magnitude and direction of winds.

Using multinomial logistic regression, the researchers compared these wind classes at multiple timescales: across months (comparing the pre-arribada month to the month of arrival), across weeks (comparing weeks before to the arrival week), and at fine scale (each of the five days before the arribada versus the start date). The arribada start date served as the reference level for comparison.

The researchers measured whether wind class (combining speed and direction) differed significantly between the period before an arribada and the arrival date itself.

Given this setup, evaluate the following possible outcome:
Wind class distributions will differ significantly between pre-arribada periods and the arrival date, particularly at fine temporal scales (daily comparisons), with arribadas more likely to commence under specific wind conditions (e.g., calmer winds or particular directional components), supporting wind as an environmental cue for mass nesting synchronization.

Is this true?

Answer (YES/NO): NO